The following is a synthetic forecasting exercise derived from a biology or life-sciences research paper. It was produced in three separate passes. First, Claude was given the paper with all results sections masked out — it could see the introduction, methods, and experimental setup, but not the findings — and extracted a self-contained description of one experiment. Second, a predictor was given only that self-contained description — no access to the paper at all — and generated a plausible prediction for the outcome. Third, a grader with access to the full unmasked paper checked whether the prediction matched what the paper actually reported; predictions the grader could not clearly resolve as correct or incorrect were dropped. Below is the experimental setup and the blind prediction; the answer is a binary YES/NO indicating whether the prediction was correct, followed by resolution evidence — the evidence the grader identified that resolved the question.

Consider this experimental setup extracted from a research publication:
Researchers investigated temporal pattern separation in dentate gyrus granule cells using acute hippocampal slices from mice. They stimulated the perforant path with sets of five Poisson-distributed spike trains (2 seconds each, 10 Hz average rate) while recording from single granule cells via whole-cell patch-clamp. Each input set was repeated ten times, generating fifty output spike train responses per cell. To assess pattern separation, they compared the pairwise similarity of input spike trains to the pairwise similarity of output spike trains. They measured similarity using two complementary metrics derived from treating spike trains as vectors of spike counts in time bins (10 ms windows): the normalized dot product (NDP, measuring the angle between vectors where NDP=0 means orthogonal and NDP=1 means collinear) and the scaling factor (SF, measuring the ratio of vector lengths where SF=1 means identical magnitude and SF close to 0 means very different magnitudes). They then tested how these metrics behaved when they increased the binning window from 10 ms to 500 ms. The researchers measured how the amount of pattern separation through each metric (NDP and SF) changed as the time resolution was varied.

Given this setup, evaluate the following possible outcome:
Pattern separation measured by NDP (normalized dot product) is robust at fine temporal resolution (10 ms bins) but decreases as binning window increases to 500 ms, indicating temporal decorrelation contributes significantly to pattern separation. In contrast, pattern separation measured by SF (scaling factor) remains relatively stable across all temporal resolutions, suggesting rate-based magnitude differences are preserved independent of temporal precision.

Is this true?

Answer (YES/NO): NO